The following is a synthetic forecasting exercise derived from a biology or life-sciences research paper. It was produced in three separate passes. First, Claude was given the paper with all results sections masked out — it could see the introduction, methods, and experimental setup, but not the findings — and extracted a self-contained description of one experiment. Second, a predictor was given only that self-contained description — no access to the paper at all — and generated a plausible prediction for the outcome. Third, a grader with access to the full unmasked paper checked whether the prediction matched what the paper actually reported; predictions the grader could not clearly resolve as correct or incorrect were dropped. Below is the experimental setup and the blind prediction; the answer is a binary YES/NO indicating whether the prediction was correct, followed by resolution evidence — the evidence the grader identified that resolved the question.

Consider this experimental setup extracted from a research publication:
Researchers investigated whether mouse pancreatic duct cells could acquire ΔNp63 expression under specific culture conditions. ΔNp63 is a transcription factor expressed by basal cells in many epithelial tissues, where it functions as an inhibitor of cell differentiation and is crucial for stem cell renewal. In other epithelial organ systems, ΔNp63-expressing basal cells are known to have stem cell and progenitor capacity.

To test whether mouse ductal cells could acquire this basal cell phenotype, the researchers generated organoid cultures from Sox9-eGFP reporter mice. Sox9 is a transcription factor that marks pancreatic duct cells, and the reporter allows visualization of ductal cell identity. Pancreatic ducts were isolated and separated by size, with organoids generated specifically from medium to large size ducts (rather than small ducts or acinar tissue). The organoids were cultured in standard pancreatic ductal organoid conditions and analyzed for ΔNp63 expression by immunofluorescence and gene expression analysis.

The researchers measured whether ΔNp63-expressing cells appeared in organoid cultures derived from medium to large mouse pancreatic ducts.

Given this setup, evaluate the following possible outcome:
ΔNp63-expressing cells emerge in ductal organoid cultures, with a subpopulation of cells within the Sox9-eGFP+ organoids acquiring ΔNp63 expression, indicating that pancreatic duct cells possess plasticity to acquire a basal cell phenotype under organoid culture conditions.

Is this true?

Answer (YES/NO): YES